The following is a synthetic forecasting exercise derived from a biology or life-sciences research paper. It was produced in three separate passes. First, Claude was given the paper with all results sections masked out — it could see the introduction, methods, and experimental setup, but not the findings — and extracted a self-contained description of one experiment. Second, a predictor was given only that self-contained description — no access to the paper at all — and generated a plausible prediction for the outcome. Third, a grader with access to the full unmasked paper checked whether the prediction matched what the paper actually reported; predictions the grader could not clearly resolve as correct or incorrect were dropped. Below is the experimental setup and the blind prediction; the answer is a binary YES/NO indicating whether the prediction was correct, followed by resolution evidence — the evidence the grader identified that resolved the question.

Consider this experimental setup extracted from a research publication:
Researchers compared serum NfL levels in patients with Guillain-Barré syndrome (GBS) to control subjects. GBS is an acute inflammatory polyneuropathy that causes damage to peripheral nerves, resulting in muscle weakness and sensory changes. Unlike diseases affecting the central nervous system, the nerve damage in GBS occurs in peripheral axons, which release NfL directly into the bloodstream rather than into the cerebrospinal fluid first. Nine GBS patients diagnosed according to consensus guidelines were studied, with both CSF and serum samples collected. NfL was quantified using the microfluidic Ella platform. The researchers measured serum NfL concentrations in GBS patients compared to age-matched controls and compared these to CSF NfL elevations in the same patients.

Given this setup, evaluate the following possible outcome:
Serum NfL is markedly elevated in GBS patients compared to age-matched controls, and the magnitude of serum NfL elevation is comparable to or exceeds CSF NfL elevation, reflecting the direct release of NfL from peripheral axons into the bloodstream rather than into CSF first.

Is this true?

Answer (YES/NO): YES